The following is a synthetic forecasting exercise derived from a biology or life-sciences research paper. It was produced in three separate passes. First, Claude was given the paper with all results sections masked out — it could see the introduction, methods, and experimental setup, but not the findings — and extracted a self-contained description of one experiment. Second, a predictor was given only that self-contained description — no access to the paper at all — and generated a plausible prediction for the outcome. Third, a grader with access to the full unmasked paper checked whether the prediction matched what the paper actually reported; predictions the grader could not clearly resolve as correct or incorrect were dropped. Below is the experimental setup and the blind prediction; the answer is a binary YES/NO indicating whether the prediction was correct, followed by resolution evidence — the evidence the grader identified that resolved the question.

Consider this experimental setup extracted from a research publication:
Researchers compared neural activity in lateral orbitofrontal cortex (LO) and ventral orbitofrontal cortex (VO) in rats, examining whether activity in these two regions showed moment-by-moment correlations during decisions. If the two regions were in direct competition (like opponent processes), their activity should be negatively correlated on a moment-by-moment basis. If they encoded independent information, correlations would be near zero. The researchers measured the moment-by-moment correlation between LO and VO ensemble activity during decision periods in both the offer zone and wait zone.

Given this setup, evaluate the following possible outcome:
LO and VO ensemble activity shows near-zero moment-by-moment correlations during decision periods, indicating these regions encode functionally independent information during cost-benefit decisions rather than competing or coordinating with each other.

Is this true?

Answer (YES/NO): YES